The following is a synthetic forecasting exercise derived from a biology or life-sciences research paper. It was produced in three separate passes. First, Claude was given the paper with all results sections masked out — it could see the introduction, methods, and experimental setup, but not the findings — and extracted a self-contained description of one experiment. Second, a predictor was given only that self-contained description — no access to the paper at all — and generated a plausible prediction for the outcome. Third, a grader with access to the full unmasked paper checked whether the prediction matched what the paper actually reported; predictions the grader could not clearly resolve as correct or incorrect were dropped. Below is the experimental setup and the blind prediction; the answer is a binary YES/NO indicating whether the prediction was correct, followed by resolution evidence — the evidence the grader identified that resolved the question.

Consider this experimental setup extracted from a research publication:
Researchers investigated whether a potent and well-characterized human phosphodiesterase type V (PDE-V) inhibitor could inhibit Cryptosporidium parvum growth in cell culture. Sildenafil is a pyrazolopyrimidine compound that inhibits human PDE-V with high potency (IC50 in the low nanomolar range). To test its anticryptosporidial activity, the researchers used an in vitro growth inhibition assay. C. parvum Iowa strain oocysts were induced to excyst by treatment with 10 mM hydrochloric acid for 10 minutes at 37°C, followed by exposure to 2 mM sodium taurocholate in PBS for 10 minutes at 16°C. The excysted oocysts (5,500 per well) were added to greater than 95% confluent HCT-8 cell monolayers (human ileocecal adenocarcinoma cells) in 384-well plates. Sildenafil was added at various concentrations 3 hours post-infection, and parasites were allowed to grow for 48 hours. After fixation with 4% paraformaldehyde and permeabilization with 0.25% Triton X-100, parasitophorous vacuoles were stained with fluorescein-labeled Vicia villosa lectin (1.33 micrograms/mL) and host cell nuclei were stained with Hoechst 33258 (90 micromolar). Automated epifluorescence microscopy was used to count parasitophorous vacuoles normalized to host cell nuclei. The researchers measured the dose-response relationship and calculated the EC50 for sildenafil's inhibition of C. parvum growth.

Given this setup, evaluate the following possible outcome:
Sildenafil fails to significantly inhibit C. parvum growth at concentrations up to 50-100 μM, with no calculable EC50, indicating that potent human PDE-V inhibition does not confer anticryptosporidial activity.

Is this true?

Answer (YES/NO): YES